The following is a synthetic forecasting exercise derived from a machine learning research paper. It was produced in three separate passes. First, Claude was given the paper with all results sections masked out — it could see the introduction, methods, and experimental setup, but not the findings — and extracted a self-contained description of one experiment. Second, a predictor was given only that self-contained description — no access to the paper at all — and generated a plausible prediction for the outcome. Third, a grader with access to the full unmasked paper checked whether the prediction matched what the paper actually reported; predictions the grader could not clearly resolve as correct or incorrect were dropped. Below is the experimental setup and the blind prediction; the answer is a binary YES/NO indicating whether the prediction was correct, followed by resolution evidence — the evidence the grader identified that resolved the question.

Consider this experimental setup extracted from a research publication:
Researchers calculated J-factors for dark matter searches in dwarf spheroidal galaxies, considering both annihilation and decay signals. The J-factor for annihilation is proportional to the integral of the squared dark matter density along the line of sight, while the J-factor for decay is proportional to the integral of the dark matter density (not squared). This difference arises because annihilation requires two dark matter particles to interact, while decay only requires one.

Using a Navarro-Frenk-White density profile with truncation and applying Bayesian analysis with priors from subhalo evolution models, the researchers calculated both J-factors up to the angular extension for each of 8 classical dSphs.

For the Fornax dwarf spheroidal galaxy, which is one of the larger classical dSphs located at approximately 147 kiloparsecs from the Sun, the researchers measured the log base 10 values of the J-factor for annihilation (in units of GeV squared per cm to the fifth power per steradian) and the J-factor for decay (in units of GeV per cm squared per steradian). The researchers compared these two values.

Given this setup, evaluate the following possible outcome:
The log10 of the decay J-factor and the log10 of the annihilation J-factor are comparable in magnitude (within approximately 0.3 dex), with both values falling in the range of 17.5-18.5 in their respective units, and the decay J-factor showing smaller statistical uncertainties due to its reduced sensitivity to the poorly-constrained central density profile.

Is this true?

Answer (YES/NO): NO